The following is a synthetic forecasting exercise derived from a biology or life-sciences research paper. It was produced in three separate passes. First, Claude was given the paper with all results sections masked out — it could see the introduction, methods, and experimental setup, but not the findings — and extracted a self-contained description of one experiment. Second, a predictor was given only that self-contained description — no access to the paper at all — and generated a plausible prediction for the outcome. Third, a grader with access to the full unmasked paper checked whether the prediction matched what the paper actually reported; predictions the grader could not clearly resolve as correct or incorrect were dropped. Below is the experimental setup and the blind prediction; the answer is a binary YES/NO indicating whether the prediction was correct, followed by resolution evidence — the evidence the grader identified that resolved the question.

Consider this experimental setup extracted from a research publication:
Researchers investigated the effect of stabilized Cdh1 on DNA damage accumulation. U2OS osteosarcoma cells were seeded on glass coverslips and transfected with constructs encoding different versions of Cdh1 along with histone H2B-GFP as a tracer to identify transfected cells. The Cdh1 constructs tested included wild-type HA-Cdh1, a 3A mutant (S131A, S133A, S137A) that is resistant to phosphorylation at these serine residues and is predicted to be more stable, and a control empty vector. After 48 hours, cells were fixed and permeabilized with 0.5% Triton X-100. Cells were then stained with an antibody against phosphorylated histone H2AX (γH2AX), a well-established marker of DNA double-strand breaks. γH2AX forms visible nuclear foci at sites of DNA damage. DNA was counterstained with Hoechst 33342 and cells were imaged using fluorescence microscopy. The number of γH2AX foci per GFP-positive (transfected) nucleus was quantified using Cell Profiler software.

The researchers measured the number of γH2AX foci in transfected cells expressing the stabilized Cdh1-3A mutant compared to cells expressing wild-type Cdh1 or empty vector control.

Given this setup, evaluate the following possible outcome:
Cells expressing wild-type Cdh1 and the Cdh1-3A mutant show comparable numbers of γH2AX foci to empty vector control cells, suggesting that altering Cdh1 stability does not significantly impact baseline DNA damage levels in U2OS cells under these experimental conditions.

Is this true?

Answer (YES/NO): NO